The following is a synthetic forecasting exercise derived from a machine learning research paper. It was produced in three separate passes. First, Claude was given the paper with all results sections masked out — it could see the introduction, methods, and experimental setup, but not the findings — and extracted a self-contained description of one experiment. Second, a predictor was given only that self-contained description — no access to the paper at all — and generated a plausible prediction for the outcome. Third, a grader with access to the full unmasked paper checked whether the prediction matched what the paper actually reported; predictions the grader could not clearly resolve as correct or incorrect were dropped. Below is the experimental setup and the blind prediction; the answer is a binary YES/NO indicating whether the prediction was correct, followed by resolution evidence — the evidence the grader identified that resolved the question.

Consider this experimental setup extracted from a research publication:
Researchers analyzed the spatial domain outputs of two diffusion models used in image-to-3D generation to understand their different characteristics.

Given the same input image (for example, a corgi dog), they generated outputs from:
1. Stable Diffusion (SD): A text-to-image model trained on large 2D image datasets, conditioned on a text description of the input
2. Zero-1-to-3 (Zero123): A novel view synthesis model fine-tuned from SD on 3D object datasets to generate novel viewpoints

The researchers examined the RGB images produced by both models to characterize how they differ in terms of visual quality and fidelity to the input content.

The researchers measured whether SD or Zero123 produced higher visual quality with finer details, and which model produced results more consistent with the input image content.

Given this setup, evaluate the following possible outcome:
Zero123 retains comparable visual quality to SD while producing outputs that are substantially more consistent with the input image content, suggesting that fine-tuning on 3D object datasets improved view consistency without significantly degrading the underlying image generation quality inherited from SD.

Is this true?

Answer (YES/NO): NO